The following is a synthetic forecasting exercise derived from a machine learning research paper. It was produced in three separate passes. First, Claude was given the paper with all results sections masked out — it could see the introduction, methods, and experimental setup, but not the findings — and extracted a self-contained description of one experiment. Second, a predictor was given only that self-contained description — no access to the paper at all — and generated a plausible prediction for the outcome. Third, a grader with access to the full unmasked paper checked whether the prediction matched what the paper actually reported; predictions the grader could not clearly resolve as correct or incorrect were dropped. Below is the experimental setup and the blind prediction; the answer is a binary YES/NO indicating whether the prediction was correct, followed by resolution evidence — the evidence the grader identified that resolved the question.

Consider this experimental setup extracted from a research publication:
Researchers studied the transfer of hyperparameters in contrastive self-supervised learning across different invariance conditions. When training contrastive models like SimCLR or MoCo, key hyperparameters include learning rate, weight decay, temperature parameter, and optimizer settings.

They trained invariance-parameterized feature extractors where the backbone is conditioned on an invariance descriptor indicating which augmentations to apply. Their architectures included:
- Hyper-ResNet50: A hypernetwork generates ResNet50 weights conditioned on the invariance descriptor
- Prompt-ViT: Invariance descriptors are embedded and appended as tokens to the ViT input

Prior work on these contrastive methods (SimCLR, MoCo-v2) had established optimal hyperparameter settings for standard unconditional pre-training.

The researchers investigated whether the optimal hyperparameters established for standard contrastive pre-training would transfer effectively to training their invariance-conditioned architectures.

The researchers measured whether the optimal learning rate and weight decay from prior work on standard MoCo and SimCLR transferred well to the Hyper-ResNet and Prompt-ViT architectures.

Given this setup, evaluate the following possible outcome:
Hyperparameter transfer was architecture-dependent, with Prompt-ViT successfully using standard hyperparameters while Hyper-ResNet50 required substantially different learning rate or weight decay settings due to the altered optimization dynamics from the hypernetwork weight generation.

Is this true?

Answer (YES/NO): NO